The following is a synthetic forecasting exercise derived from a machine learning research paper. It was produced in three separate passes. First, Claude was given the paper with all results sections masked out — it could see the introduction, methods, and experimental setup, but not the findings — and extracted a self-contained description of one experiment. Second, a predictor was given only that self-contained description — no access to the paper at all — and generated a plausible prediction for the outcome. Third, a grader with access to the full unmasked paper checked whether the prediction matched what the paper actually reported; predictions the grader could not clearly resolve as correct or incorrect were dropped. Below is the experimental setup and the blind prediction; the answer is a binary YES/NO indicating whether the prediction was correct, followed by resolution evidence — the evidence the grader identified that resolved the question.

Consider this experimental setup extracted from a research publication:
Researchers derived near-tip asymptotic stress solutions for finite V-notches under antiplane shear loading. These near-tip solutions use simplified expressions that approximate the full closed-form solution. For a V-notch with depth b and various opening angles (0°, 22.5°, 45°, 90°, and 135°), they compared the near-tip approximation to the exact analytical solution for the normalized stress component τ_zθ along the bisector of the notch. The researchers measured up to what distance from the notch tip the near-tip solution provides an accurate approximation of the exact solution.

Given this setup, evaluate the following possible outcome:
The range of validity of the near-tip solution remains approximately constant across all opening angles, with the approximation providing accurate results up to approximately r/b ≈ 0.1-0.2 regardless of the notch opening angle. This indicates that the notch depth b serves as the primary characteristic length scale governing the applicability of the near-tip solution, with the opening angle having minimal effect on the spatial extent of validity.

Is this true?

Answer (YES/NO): YES